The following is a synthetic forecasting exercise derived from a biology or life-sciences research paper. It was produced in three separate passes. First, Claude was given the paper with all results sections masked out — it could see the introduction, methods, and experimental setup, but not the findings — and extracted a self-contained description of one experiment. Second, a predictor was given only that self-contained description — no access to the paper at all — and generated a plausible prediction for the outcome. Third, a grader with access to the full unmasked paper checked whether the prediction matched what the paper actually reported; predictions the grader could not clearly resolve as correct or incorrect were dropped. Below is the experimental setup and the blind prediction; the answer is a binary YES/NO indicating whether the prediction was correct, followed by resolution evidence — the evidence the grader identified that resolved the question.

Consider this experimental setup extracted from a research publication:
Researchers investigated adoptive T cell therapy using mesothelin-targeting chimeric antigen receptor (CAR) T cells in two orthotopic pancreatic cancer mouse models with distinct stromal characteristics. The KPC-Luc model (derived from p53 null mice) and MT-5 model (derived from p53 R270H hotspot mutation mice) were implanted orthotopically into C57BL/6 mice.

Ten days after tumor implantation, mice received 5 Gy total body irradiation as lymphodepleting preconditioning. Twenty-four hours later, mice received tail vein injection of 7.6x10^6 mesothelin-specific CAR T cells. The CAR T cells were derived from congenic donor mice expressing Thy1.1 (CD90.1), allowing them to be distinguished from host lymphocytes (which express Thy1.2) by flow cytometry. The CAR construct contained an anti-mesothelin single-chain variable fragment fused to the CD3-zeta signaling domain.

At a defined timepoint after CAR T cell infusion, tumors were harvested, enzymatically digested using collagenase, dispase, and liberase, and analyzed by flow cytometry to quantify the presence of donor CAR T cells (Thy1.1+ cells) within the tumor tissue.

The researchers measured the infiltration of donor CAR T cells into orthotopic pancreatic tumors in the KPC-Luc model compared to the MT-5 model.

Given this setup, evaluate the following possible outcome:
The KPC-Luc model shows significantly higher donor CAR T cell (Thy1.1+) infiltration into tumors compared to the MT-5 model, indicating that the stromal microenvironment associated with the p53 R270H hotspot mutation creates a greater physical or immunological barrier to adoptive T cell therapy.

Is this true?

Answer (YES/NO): YES